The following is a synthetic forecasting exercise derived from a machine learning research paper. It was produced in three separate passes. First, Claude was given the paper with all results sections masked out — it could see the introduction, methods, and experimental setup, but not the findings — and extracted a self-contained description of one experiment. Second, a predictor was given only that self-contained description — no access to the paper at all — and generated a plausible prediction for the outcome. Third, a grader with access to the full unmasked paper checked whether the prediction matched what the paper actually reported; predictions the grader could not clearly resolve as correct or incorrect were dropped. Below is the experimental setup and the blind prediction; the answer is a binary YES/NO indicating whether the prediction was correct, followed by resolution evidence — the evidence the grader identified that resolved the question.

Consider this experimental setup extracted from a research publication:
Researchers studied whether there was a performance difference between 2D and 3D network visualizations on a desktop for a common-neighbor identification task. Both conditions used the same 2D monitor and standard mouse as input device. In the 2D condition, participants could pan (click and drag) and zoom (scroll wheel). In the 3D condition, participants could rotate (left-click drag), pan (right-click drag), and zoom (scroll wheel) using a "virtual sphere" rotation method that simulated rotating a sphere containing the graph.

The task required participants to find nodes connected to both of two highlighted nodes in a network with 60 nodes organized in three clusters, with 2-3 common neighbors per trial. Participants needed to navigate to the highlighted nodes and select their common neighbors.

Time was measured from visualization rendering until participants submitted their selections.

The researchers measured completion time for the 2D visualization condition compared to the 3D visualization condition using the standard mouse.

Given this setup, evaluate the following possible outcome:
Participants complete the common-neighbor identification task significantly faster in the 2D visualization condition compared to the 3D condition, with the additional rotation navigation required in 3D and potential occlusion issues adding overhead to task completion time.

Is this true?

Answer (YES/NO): NO